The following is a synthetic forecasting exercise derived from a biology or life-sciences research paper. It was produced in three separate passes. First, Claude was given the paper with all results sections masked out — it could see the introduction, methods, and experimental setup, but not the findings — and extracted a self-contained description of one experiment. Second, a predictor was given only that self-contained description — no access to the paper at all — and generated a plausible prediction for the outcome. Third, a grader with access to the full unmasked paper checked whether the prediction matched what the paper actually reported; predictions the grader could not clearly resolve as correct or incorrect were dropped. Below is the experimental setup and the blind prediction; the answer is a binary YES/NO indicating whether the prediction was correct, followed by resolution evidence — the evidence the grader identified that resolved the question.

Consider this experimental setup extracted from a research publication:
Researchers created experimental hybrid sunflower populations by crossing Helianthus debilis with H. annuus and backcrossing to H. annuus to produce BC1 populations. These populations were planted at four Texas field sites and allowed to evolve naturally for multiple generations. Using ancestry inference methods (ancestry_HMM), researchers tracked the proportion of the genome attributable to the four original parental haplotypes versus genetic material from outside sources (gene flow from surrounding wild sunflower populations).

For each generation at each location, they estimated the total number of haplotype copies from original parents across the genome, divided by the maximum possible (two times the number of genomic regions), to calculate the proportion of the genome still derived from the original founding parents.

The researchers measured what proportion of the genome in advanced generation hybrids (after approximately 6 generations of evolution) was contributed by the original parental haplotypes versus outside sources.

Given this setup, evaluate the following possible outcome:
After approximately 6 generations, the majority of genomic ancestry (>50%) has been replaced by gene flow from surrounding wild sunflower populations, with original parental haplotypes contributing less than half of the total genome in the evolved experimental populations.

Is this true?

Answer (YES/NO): NO